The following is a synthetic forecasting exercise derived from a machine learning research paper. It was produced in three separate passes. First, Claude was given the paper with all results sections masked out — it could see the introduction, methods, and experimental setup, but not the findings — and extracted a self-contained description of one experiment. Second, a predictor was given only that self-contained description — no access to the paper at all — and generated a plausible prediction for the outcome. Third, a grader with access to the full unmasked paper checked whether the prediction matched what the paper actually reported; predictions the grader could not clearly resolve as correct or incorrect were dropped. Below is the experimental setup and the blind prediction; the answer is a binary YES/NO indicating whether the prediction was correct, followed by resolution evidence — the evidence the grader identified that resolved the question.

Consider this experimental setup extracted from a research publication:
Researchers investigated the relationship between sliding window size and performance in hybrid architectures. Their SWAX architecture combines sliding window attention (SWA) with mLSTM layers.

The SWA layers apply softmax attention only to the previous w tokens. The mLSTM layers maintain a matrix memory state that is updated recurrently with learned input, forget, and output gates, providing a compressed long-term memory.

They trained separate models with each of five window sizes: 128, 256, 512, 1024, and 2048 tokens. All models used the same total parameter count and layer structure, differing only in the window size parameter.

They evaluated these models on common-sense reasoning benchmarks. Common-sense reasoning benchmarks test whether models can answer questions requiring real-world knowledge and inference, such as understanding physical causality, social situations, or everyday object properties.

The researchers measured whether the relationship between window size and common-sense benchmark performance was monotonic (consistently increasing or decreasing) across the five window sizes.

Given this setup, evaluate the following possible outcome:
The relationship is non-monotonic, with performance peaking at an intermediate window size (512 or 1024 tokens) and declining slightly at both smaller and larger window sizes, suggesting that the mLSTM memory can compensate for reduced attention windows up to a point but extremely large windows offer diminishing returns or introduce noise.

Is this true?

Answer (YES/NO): NO